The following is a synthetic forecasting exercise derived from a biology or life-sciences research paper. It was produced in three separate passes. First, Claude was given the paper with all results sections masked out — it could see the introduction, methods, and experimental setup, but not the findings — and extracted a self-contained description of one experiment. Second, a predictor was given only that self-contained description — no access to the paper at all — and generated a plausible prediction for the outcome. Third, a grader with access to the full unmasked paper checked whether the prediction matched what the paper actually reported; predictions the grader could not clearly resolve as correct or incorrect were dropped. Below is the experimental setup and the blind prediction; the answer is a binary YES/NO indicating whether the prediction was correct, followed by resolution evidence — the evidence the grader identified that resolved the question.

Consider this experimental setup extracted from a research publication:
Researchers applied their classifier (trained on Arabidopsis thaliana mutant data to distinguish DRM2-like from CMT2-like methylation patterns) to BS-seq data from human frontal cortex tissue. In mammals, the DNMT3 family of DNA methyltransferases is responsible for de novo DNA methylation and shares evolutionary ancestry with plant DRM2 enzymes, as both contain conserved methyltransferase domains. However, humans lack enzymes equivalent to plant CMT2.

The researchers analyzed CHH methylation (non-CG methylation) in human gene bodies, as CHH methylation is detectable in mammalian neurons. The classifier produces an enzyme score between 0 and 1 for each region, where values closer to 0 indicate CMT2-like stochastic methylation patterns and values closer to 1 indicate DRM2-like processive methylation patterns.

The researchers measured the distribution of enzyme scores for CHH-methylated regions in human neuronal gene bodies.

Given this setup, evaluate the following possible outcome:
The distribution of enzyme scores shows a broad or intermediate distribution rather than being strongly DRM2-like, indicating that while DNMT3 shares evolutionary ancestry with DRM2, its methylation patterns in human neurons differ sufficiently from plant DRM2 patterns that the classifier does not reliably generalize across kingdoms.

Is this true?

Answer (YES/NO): NO